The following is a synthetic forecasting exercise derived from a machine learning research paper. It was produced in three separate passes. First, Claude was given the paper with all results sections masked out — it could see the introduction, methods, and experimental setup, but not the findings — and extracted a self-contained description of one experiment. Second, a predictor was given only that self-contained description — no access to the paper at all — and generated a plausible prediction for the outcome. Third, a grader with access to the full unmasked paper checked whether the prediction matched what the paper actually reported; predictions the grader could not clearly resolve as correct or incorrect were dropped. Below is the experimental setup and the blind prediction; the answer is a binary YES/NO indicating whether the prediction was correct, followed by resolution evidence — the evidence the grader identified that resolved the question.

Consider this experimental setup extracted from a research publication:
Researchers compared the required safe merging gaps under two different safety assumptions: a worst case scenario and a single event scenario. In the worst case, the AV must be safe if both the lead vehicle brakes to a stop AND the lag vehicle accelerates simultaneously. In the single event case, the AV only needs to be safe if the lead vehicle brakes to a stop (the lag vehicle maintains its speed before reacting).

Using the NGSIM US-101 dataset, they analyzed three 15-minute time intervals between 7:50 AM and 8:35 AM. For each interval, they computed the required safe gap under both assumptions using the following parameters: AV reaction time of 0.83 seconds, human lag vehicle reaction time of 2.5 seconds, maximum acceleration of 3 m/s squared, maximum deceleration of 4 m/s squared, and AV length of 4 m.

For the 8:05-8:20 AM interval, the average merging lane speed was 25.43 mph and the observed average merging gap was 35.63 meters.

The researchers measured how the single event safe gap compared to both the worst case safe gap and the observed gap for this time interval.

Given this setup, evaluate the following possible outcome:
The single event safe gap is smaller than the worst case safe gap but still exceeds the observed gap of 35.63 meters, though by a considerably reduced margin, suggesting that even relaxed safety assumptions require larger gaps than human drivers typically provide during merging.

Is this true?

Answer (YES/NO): YES